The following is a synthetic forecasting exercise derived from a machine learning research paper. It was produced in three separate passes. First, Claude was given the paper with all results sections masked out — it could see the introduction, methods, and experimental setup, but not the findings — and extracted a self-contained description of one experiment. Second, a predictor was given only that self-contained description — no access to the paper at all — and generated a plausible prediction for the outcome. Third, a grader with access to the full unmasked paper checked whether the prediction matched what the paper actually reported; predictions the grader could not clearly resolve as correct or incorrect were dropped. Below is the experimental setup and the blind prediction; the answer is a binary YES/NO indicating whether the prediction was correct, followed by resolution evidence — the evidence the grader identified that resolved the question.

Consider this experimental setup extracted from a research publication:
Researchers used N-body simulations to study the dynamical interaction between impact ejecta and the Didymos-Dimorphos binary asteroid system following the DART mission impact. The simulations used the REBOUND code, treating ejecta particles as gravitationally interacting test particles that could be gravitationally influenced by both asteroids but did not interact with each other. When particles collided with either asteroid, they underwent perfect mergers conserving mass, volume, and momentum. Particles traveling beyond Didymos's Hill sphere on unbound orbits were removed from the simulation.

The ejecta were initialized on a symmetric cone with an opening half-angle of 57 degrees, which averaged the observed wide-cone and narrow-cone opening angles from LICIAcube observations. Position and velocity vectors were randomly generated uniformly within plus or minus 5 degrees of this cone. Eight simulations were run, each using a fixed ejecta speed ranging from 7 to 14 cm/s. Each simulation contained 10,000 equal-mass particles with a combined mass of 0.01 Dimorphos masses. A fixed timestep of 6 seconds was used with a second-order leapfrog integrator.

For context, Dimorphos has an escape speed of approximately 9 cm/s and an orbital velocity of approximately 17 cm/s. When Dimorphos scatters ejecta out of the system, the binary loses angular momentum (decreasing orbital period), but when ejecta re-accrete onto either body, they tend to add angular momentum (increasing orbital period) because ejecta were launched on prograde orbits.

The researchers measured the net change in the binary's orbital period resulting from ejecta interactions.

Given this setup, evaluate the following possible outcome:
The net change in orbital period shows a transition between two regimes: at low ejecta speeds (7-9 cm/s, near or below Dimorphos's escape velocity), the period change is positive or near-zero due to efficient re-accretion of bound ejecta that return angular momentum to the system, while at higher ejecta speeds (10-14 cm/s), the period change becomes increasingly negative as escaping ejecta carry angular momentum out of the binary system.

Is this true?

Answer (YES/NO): NO